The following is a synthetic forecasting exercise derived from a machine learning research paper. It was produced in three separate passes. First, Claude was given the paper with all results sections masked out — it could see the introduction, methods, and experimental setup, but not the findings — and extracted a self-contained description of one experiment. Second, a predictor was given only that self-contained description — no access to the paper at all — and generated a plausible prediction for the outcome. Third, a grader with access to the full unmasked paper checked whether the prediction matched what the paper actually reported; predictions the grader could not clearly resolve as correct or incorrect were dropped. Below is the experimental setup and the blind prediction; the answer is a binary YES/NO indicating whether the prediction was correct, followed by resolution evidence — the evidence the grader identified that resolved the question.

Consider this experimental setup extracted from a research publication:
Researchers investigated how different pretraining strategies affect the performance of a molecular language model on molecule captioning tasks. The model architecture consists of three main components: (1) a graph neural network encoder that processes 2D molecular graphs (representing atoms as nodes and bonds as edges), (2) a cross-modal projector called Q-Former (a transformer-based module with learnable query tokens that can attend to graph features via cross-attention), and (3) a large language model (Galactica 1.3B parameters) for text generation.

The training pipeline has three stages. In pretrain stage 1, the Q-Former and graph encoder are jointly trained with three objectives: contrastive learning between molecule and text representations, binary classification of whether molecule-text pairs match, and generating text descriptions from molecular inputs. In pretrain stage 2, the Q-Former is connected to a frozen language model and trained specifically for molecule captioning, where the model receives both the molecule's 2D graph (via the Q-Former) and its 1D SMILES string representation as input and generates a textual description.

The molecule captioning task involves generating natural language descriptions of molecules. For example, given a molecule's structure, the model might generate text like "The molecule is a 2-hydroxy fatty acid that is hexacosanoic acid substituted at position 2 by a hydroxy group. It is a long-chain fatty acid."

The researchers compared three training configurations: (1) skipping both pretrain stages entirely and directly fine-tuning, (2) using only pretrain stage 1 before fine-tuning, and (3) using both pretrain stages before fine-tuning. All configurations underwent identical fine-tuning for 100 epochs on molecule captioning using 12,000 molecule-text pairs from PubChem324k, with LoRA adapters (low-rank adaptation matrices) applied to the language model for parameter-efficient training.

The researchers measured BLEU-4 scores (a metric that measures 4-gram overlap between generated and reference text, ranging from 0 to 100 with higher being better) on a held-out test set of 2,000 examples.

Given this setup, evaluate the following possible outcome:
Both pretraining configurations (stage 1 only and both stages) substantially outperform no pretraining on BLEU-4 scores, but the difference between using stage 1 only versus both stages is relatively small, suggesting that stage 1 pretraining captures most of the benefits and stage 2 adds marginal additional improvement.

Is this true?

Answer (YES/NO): NO